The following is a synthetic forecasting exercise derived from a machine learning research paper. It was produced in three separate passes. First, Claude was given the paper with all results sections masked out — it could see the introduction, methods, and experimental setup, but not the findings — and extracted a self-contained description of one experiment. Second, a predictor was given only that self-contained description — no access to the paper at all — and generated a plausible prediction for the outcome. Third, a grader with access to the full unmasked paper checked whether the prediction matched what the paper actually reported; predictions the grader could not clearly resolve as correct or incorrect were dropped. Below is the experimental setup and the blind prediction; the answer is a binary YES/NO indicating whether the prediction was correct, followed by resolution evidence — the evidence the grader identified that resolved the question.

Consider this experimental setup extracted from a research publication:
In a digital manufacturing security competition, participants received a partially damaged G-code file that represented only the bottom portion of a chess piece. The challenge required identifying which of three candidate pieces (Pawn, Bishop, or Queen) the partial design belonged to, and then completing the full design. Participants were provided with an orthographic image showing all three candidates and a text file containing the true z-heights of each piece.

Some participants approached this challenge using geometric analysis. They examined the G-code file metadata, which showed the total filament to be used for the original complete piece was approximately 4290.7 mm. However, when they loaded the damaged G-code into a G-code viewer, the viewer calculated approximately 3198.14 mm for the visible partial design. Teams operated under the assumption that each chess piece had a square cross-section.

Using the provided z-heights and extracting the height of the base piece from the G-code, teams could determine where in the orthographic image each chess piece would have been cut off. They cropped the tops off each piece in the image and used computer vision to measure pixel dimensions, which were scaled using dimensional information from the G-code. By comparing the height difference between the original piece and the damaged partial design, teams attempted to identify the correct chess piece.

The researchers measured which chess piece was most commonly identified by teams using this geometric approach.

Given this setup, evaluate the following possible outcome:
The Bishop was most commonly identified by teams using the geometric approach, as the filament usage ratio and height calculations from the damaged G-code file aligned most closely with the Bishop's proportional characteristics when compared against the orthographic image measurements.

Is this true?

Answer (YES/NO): NO